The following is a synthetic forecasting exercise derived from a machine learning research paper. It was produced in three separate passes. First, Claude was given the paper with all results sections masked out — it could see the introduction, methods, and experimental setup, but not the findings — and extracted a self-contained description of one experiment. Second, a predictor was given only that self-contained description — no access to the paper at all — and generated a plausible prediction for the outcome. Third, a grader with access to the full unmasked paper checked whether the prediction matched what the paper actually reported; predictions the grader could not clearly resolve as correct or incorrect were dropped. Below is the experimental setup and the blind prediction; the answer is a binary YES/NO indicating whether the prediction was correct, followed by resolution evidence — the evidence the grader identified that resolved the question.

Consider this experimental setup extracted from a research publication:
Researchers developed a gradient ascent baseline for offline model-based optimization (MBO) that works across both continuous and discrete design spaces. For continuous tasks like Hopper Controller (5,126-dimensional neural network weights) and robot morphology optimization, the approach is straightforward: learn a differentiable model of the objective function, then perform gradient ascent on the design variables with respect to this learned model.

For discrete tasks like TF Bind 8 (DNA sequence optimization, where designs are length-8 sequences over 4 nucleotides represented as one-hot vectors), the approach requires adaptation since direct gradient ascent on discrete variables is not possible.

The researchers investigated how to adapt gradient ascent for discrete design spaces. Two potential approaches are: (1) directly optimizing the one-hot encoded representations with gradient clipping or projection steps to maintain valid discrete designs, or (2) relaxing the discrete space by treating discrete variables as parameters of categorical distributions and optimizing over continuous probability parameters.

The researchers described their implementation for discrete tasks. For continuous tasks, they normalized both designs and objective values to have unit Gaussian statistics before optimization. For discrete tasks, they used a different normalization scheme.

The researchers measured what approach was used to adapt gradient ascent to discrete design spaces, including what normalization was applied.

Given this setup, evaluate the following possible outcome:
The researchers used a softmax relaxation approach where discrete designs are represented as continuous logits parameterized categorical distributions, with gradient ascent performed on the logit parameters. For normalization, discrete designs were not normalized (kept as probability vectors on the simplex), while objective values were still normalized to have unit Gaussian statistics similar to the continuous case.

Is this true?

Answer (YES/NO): NO